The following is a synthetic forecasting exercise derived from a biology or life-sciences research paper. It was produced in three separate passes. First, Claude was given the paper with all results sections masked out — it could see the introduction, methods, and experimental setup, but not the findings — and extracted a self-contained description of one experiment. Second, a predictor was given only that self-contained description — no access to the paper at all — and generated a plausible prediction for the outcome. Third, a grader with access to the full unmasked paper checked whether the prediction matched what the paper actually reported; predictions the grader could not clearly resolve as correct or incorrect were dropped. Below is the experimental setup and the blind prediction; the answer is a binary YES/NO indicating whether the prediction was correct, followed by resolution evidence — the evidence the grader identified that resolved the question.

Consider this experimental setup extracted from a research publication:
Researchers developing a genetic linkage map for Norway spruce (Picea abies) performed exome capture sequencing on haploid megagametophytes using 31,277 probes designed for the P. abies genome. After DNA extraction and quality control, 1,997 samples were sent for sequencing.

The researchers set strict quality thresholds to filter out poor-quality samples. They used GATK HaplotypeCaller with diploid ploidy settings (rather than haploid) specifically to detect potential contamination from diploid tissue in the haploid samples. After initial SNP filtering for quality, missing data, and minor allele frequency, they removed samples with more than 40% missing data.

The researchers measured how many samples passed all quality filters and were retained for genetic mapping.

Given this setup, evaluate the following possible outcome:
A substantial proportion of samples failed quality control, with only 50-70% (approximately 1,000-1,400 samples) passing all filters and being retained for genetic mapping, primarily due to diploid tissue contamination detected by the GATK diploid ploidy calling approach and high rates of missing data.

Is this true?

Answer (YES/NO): NO